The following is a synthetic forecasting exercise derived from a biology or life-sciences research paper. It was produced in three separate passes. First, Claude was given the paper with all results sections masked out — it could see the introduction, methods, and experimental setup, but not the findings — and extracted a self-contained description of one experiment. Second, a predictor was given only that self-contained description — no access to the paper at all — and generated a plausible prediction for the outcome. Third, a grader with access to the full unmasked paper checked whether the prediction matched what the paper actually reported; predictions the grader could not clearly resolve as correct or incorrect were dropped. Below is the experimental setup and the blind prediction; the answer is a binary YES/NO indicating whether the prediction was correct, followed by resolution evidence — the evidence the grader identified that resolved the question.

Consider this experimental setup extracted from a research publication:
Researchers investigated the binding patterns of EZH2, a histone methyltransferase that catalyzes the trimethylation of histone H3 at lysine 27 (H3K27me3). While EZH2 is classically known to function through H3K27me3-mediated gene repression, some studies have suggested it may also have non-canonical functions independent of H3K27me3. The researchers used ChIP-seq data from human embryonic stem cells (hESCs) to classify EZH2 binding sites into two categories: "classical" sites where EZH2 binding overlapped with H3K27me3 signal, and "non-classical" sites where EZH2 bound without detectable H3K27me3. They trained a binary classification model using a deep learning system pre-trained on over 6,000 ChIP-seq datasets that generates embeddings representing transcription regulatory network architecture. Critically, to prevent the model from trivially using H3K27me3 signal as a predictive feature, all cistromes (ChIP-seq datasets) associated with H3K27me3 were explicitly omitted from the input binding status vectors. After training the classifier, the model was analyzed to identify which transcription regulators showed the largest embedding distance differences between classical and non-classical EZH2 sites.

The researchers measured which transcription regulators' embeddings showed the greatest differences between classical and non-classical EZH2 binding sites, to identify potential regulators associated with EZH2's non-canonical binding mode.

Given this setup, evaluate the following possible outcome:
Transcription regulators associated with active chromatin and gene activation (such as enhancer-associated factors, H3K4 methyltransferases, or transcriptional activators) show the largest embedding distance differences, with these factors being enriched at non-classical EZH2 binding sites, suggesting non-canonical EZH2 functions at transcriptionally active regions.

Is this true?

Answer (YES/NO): YES